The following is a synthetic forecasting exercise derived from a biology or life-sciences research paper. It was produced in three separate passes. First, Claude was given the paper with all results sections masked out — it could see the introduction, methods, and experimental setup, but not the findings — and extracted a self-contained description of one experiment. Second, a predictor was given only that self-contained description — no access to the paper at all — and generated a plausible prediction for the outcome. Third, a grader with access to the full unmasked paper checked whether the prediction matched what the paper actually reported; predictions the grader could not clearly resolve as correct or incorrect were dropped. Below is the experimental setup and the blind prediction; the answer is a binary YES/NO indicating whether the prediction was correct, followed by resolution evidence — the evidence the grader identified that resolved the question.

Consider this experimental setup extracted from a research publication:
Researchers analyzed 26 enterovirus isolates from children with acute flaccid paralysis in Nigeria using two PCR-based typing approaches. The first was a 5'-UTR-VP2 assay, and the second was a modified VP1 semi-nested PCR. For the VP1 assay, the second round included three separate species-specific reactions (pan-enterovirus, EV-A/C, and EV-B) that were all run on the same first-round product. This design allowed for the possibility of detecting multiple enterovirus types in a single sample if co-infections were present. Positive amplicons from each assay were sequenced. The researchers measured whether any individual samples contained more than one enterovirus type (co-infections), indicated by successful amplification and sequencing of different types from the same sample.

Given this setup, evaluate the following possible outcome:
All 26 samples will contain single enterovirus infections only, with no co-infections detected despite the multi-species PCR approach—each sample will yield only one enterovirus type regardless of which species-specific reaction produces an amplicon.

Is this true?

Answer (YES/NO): NO